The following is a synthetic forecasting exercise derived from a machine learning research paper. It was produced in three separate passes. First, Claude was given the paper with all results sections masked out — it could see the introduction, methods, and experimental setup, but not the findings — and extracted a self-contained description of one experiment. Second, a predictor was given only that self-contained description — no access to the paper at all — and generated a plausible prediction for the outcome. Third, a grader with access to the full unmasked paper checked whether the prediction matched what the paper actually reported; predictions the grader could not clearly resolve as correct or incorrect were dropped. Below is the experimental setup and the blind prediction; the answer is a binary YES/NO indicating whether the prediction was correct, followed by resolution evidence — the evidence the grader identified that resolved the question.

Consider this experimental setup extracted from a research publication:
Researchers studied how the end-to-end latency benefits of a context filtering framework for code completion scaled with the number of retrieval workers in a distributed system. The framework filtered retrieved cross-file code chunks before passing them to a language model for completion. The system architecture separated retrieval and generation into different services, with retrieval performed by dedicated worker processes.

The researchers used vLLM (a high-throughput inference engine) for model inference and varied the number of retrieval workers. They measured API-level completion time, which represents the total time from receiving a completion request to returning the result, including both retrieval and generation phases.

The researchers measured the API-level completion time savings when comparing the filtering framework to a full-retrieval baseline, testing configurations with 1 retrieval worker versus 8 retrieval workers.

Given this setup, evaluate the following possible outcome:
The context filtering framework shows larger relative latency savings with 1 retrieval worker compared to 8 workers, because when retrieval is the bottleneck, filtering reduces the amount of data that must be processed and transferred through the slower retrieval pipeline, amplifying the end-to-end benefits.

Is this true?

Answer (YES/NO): YES